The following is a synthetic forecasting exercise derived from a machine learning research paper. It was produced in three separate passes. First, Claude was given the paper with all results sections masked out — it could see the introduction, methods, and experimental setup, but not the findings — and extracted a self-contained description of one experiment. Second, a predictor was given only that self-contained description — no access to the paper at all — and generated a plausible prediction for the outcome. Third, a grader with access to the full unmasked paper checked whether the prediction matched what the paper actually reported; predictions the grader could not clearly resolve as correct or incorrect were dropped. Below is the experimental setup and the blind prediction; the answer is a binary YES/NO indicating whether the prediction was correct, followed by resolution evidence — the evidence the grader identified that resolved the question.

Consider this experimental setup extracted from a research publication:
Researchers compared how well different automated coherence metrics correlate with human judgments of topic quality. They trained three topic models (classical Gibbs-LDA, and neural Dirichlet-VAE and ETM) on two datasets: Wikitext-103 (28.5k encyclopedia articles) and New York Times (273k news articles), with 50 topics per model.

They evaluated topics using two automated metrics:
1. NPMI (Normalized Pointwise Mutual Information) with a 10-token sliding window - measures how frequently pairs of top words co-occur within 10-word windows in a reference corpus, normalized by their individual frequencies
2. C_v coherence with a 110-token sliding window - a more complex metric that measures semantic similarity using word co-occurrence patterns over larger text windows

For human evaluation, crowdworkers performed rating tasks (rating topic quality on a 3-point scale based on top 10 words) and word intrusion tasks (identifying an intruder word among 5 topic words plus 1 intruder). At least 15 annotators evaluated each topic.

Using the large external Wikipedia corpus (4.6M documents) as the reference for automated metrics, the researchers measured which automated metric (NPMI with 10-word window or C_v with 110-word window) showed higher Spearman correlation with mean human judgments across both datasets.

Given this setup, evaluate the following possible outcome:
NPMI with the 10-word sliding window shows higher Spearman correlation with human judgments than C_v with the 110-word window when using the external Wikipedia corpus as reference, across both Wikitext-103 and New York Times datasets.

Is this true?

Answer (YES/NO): NO